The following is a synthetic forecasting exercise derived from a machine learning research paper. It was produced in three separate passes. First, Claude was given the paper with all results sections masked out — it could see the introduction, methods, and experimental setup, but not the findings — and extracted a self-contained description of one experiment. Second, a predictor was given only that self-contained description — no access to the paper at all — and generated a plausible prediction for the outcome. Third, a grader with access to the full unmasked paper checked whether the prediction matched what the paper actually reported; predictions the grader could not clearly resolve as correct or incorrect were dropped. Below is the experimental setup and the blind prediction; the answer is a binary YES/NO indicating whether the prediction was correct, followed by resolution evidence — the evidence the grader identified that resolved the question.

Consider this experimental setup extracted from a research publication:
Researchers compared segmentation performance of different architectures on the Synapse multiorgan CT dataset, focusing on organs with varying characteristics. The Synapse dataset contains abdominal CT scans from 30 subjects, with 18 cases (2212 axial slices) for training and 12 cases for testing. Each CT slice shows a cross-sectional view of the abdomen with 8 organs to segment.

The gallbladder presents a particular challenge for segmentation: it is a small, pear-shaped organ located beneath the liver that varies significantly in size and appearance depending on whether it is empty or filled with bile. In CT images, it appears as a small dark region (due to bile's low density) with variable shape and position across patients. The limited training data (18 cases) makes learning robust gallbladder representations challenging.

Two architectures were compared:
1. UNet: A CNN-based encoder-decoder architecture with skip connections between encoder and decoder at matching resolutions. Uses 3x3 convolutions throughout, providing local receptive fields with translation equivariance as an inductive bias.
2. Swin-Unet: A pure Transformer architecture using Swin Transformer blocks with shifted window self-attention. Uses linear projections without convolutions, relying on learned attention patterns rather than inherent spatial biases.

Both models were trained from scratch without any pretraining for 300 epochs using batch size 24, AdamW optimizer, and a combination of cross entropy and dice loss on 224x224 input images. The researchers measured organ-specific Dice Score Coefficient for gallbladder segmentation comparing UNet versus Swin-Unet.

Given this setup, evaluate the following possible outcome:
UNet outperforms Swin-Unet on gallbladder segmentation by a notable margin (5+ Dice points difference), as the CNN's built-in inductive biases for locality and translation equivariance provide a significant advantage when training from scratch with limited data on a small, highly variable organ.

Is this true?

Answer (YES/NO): NO